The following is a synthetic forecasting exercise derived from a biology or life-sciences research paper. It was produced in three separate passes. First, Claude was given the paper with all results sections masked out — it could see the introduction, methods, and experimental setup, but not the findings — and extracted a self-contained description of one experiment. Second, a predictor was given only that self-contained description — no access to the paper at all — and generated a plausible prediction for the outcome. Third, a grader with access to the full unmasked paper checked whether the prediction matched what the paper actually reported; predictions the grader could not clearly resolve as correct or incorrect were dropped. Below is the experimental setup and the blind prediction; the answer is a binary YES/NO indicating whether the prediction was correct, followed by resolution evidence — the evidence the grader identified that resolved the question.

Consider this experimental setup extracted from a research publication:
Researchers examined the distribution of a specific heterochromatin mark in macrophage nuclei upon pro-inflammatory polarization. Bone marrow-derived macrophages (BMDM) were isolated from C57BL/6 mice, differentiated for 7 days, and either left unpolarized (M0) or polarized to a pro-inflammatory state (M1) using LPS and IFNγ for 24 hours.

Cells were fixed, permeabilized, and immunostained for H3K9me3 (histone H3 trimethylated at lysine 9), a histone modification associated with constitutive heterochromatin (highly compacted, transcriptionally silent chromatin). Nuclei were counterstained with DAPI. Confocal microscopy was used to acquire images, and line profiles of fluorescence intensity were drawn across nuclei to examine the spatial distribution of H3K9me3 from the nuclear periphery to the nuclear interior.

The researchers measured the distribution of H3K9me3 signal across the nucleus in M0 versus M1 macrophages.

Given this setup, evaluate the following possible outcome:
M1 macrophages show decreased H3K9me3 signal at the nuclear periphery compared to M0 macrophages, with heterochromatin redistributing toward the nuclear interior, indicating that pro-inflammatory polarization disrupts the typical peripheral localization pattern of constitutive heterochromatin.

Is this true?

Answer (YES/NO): YES